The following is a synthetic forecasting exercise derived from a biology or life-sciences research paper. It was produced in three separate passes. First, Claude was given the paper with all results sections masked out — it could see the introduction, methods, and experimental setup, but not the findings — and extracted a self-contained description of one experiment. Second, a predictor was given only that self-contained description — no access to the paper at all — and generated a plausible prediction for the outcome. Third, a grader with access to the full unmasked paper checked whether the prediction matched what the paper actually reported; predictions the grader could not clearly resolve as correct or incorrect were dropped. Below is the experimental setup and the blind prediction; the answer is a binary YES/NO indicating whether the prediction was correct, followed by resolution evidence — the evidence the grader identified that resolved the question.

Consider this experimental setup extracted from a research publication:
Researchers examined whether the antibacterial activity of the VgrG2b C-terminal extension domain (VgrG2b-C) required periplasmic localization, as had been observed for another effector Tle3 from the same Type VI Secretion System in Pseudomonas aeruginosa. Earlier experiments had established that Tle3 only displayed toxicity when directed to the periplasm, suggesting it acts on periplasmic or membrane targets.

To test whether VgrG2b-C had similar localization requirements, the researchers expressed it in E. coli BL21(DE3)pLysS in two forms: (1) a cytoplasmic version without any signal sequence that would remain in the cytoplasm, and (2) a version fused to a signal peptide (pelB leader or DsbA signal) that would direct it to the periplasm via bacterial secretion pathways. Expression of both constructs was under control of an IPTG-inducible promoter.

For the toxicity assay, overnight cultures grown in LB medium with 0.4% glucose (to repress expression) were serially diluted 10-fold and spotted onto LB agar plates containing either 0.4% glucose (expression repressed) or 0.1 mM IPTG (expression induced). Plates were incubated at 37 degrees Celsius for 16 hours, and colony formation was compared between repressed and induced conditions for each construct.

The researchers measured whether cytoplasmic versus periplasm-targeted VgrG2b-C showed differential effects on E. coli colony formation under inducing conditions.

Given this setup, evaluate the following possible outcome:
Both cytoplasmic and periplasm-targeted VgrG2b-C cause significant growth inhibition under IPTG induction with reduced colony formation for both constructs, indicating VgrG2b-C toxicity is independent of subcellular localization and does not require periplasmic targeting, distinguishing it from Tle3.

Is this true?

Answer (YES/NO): NO